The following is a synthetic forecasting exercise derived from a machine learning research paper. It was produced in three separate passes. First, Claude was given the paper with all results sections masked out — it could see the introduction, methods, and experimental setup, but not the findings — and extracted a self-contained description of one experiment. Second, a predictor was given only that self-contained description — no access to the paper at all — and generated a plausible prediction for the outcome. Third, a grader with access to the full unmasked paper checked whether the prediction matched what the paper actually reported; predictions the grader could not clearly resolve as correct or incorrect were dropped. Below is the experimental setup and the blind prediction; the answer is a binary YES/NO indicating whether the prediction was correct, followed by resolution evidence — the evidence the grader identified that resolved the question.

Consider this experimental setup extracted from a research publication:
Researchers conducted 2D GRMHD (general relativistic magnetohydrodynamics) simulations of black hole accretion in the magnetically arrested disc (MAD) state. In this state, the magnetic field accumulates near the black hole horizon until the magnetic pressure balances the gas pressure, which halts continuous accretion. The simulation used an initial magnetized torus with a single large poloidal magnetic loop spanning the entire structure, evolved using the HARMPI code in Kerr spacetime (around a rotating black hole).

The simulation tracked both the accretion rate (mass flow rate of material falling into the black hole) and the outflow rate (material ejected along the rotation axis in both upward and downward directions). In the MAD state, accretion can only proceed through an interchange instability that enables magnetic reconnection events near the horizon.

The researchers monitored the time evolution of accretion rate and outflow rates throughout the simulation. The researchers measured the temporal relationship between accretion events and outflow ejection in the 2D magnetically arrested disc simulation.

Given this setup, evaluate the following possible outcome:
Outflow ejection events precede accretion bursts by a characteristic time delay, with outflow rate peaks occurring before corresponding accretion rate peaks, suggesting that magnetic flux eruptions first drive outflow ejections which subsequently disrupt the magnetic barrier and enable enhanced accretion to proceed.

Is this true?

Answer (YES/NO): NO